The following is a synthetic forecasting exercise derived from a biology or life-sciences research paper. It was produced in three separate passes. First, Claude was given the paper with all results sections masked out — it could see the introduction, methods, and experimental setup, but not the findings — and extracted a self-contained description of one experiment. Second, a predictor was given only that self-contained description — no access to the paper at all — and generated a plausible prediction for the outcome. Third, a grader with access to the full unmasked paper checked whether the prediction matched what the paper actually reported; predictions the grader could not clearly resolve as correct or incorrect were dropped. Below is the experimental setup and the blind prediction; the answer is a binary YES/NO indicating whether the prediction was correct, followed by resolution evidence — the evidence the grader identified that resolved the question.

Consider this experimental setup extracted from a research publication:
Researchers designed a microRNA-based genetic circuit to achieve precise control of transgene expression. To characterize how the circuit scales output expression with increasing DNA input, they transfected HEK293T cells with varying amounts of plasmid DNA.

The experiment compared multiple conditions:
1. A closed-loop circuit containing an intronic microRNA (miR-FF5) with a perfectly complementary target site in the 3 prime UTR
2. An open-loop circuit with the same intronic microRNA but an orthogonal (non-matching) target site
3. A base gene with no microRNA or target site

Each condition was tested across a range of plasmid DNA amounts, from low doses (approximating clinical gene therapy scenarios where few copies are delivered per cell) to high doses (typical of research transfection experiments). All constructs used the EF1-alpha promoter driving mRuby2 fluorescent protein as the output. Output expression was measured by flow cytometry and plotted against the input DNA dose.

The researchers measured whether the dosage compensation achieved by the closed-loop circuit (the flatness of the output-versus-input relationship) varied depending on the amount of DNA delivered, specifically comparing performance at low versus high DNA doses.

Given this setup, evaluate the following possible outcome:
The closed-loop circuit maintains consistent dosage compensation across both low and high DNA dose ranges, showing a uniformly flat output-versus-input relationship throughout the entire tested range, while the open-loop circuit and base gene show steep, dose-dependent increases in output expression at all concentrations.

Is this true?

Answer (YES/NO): NO